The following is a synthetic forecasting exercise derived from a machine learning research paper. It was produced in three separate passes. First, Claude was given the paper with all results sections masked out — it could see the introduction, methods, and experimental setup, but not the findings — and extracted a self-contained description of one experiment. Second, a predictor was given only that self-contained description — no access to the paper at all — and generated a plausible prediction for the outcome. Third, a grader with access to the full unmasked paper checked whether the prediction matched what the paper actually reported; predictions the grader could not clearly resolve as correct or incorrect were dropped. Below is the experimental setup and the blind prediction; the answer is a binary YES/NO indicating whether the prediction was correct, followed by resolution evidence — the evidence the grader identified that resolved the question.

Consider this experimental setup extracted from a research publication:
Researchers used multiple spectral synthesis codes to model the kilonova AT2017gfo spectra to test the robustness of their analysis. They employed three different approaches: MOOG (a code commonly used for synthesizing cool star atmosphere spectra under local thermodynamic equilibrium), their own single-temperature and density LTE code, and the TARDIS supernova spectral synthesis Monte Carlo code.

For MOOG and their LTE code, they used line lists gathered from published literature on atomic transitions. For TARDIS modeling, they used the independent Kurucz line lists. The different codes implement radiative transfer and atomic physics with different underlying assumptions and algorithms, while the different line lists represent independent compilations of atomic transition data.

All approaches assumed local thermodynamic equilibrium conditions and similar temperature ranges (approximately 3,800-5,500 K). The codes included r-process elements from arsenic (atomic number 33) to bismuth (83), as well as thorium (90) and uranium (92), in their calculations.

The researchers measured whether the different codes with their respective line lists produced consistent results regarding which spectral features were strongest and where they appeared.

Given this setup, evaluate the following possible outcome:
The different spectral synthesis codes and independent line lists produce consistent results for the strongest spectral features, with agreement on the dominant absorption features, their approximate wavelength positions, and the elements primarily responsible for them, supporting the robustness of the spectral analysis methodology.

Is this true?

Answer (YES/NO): YES